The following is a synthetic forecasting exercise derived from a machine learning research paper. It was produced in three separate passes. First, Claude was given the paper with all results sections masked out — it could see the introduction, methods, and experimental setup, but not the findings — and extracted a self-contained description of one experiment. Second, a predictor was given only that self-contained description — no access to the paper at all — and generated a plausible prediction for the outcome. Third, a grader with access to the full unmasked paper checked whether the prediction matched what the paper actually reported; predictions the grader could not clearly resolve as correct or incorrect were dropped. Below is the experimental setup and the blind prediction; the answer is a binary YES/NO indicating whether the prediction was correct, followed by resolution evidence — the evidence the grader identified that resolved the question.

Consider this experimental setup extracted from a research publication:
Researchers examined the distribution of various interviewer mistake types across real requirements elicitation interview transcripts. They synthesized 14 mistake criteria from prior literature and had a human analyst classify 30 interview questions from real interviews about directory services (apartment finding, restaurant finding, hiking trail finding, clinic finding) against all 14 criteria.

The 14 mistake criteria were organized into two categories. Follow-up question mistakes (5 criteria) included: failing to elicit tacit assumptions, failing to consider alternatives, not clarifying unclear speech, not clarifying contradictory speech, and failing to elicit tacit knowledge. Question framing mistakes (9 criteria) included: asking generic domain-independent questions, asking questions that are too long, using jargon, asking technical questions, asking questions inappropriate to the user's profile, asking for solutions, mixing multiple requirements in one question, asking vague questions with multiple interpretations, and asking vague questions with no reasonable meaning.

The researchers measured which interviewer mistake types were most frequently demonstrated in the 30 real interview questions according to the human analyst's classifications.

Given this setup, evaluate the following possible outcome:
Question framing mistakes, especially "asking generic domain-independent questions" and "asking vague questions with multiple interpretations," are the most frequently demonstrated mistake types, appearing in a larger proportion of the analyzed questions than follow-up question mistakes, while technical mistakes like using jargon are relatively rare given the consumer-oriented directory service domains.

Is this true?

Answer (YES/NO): NO